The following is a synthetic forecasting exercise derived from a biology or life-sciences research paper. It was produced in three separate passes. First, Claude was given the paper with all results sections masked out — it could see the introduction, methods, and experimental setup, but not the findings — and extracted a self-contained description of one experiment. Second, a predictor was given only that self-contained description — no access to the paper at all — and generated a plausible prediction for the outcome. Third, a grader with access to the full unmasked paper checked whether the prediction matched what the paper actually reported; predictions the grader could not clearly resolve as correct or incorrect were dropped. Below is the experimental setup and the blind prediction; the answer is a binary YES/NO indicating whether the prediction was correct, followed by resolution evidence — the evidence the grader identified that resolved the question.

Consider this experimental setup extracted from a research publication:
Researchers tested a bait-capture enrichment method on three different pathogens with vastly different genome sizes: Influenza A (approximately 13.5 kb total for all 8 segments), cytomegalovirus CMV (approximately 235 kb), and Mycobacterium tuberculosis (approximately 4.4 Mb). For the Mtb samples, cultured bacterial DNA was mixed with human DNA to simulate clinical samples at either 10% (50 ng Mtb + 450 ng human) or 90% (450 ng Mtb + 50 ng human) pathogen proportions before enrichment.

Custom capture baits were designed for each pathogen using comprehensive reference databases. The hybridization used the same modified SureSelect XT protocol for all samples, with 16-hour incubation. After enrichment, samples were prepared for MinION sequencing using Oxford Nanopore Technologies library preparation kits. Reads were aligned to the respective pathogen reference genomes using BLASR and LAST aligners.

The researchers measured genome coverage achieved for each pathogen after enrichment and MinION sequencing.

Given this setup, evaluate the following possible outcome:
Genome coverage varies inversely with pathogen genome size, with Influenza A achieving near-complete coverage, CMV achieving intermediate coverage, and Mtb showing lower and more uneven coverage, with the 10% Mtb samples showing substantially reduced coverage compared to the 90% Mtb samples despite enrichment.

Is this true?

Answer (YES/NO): NO